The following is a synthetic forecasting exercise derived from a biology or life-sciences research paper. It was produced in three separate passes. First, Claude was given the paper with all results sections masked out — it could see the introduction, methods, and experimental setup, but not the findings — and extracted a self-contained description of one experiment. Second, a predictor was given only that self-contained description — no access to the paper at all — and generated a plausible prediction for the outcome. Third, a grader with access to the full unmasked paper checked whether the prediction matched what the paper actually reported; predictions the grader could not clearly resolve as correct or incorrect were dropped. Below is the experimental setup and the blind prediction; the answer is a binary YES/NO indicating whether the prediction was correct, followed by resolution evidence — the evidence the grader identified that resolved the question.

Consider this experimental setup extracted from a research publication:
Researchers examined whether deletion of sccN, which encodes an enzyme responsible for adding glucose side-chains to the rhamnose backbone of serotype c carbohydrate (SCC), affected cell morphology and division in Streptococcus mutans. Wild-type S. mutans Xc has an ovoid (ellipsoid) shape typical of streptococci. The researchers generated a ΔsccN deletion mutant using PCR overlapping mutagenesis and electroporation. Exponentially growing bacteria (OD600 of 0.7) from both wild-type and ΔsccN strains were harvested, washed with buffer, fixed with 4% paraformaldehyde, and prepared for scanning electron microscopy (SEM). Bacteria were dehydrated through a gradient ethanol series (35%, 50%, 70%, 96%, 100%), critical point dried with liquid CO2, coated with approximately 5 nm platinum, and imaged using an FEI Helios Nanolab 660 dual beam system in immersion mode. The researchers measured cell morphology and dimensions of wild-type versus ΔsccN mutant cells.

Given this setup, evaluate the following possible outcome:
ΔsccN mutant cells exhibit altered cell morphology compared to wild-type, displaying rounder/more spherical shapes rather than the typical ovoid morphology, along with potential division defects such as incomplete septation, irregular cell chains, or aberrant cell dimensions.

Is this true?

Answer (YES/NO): YES